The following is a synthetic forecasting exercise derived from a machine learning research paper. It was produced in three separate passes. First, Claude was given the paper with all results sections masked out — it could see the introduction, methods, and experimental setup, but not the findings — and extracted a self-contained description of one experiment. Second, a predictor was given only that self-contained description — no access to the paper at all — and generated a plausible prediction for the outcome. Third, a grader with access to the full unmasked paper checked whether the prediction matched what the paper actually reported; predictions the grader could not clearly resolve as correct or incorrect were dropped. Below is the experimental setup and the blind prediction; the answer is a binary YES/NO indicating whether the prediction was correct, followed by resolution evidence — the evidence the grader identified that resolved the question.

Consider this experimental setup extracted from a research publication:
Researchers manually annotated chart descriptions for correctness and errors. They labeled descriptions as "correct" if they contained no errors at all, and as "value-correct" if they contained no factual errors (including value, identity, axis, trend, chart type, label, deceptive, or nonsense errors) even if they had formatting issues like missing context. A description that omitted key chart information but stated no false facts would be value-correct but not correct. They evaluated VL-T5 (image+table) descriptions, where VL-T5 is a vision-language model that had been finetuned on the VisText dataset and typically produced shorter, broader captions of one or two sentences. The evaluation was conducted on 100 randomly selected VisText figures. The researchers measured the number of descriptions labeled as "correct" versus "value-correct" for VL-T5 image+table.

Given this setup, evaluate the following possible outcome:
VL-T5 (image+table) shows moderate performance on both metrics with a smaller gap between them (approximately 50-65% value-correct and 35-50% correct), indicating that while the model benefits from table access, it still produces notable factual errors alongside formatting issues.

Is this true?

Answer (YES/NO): NO